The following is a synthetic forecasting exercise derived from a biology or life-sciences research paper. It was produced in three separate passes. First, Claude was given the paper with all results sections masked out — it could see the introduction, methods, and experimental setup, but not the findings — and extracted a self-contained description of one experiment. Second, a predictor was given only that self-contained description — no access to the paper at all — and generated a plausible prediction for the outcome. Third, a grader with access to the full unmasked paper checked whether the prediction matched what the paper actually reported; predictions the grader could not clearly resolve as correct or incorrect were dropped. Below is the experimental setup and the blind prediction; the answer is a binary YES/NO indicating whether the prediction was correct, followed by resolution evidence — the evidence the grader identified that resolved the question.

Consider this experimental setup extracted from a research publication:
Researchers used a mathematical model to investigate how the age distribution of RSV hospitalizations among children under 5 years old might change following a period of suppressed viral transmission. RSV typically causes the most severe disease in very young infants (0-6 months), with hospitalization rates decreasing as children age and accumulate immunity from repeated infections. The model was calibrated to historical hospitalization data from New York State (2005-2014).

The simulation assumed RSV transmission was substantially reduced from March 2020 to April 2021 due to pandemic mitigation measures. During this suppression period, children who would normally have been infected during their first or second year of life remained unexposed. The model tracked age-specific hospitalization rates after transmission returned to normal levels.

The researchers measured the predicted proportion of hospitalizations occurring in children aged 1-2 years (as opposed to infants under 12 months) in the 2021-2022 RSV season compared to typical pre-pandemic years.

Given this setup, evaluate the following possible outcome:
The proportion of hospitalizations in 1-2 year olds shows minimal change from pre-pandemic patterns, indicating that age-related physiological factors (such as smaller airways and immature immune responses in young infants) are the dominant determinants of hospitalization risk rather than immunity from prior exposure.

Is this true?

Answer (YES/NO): NO